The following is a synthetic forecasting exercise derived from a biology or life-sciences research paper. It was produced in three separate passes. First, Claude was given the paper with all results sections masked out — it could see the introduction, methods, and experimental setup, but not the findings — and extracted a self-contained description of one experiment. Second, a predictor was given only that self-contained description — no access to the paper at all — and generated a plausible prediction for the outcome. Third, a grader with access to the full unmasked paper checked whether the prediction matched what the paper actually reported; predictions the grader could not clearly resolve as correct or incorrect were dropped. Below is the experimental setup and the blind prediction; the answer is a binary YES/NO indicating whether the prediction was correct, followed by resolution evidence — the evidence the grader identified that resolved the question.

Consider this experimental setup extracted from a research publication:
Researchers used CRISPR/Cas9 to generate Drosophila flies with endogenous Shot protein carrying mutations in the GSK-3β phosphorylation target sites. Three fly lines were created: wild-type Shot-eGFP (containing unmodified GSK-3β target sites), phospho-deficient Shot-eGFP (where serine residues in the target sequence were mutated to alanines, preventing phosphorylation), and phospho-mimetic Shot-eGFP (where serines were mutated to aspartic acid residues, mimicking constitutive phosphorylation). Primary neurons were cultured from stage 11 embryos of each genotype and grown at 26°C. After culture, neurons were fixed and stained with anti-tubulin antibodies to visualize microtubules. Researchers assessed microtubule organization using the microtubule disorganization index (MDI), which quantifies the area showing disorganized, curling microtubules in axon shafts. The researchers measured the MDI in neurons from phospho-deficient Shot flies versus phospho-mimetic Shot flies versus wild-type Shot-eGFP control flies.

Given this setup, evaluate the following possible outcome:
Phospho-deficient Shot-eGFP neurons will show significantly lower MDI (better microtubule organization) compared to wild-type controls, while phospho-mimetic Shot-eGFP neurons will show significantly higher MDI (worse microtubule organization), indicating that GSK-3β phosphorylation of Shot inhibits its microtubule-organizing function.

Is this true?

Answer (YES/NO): NO